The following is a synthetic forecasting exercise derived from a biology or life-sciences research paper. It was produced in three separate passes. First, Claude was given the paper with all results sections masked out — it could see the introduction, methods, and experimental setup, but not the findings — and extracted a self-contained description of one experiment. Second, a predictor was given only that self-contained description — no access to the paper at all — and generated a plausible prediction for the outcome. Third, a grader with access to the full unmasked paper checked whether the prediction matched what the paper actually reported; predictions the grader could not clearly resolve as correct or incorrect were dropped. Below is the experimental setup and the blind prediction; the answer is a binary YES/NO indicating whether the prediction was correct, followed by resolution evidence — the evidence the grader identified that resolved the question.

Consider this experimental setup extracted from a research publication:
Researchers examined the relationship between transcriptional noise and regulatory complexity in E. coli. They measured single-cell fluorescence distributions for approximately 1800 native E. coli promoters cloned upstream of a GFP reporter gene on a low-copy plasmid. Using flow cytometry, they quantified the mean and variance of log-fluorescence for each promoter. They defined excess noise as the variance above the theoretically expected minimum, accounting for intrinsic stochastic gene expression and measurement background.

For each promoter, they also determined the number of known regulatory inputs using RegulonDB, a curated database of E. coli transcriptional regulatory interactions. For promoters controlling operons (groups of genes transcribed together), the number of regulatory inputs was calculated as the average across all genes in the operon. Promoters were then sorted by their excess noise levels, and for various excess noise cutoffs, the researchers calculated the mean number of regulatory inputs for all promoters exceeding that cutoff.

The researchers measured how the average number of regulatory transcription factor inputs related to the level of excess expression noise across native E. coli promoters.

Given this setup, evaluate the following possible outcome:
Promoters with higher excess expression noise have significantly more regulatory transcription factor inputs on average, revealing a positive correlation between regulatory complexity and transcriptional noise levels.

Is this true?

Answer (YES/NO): YES